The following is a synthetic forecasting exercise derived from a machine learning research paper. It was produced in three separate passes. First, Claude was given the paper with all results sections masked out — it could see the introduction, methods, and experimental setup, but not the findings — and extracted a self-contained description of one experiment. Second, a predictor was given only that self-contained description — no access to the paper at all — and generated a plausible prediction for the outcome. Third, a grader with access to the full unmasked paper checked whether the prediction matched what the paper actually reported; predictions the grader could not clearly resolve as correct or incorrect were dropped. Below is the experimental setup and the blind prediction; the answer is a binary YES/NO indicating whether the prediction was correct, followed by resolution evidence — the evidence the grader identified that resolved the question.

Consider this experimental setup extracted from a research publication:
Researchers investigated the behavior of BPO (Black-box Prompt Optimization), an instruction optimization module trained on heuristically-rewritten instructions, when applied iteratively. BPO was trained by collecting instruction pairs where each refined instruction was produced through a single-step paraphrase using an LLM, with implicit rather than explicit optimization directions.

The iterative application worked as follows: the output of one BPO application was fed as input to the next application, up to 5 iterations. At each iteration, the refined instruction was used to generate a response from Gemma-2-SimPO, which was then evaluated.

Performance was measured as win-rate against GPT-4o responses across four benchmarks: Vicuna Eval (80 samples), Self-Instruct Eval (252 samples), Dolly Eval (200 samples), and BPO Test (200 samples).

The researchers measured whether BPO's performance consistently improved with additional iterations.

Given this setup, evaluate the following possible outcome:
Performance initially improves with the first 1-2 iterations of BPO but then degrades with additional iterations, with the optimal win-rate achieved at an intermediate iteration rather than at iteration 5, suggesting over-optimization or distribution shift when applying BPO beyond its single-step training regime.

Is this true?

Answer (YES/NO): NO